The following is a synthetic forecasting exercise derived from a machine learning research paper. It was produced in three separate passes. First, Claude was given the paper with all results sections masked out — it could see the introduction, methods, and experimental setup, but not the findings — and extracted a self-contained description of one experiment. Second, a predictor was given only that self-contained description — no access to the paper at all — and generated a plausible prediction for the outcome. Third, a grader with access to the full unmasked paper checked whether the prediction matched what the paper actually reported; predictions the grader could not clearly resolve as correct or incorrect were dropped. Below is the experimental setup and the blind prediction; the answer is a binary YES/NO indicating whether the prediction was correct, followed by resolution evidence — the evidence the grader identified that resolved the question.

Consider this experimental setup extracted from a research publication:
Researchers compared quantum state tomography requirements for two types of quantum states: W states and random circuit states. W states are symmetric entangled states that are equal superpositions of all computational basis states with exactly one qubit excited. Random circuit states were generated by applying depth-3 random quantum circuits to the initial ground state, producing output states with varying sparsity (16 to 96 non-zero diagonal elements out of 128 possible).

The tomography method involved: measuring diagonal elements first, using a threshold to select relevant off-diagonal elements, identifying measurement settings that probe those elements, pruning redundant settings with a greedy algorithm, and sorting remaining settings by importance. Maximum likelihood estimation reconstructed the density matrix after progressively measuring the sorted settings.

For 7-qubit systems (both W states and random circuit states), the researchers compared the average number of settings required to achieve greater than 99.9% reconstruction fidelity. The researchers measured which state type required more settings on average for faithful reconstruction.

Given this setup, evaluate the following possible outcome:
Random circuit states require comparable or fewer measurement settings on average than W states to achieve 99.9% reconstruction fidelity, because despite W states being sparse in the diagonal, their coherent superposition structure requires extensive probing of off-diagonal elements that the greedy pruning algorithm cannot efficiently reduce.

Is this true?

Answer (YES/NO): NO